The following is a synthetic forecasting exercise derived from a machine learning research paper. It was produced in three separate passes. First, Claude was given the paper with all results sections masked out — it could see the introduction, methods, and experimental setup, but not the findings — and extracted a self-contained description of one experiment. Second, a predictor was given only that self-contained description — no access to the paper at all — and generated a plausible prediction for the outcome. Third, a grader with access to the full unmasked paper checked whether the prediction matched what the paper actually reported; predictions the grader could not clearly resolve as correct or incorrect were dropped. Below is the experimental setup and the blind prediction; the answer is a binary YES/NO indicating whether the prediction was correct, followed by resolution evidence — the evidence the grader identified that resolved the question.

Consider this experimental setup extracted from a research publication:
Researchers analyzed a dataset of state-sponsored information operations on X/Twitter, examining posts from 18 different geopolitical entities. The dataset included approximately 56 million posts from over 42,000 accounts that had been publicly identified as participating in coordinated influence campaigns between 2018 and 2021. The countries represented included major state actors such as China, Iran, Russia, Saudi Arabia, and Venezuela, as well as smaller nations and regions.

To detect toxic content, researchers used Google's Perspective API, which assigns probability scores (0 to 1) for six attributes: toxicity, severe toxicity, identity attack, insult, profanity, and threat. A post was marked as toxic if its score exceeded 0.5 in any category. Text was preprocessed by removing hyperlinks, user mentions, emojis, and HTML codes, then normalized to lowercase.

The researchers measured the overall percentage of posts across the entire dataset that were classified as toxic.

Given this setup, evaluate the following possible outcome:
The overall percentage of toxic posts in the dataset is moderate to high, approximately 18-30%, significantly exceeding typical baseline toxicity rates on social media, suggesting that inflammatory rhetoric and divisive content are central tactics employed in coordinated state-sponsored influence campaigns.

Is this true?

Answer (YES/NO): NO